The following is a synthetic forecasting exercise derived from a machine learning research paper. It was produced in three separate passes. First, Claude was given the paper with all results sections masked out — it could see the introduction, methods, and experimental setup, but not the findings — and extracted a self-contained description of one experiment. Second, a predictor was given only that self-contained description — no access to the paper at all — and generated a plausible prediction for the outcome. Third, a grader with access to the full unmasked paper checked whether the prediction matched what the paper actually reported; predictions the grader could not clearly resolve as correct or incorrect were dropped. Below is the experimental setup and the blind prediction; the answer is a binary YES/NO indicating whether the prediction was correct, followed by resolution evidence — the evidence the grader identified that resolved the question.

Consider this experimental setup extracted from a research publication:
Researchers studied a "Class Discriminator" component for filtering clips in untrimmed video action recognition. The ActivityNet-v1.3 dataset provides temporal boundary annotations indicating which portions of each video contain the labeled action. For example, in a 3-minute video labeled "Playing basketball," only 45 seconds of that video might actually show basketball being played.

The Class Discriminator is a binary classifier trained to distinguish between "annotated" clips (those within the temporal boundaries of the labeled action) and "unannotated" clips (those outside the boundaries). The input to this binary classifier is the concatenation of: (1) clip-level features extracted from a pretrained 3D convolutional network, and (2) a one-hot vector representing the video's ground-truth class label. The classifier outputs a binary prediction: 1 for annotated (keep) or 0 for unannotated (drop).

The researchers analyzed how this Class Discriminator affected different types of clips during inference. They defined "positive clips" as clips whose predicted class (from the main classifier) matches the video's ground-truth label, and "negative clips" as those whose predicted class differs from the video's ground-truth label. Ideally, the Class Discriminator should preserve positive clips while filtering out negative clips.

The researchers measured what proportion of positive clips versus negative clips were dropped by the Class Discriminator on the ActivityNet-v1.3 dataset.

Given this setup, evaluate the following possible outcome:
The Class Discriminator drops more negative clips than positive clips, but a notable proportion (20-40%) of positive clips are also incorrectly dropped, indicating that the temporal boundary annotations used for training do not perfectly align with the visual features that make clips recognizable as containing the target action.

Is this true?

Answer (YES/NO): NO